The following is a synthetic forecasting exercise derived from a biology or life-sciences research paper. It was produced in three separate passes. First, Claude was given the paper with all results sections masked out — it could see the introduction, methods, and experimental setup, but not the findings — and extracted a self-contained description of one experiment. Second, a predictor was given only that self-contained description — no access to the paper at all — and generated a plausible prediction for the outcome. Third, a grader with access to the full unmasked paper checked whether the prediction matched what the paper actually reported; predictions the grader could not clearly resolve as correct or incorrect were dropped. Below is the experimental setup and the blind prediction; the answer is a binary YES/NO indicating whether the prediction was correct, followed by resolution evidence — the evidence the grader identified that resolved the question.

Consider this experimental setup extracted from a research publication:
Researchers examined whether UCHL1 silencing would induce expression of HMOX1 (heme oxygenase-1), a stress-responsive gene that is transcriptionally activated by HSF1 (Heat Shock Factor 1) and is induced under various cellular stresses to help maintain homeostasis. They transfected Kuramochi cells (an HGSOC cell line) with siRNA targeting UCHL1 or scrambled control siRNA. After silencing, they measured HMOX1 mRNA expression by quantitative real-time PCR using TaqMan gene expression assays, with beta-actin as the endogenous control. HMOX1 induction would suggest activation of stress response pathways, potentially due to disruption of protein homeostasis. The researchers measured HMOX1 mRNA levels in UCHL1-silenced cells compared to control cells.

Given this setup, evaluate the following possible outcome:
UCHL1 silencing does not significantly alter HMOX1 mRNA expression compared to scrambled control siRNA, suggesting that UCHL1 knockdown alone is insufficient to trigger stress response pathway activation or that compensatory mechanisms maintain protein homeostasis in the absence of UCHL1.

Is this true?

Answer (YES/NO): NO